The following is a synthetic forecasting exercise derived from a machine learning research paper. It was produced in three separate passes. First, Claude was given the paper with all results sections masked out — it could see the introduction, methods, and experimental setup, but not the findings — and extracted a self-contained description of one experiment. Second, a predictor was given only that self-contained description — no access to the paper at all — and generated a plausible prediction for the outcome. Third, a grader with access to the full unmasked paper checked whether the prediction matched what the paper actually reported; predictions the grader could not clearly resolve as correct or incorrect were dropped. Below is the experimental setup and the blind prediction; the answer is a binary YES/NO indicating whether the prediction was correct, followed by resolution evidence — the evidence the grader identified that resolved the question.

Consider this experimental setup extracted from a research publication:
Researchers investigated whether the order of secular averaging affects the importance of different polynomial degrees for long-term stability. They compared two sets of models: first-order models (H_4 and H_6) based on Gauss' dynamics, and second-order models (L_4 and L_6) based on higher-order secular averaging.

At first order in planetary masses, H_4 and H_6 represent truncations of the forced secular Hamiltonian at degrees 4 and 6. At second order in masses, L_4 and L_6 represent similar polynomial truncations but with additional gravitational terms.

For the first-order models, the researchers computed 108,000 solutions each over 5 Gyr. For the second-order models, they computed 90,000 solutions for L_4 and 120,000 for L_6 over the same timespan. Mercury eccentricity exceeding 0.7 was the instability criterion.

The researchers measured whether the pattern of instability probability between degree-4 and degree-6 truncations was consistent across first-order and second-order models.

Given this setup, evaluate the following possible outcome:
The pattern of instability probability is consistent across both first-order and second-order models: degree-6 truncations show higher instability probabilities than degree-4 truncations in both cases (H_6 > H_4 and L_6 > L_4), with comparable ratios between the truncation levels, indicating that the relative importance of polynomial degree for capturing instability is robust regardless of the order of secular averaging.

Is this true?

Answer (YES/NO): NO